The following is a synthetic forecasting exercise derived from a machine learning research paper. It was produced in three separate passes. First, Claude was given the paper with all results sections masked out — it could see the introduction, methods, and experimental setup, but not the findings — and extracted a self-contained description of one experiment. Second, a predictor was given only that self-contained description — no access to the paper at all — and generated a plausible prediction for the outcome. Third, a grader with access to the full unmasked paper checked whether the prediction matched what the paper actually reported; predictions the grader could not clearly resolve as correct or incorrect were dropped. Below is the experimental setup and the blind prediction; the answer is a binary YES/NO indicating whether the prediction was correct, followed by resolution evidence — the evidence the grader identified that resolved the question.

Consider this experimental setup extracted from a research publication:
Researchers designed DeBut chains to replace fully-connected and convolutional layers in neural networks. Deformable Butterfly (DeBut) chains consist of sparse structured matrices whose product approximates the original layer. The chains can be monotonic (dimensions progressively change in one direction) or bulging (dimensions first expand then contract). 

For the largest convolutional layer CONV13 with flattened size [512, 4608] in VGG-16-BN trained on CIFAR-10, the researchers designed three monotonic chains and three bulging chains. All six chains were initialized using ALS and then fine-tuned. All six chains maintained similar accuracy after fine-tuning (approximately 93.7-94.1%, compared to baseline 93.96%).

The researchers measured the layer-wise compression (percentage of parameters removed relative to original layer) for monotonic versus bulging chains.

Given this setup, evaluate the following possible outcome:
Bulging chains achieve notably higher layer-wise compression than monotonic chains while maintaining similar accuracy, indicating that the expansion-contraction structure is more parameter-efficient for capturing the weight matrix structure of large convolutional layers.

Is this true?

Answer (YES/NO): NO